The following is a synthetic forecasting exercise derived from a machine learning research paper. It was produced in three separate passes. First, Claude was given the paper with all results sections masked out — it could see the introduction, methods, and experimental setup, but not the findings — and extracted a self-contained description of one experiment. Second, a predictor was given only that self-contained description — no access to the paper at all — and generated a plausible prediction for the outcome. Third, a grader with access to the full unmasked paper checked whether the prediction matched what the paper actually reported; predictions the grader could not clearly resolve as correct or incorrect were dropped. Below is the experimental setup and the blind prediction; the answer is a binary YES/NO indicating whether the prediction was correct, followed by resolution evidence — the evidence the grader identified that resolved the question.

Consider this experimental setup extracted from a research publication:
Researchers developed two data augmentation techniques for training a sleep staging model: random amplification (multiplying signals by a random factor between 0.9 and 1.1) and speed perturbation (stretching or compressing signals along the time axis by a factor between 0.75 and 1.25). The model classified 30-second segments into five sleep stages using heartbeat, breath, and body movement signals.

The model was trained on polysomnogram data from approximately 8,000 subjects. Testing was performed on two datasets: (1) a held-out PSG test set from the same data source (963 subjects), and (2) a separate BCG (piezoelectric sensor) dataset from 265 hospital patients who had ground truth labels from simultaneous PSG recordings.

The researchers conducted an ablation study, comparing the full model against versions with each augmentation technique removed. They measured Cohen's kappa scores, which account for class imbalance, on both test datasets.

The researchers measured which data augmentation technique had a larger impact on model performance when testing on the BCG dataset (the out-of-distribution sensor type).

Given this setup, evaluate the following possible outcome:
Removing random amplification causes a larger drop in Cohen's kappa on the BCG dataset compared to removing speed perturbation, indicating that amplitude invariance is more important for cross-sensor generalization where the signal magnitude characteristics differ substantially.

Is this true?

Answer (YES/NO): NO